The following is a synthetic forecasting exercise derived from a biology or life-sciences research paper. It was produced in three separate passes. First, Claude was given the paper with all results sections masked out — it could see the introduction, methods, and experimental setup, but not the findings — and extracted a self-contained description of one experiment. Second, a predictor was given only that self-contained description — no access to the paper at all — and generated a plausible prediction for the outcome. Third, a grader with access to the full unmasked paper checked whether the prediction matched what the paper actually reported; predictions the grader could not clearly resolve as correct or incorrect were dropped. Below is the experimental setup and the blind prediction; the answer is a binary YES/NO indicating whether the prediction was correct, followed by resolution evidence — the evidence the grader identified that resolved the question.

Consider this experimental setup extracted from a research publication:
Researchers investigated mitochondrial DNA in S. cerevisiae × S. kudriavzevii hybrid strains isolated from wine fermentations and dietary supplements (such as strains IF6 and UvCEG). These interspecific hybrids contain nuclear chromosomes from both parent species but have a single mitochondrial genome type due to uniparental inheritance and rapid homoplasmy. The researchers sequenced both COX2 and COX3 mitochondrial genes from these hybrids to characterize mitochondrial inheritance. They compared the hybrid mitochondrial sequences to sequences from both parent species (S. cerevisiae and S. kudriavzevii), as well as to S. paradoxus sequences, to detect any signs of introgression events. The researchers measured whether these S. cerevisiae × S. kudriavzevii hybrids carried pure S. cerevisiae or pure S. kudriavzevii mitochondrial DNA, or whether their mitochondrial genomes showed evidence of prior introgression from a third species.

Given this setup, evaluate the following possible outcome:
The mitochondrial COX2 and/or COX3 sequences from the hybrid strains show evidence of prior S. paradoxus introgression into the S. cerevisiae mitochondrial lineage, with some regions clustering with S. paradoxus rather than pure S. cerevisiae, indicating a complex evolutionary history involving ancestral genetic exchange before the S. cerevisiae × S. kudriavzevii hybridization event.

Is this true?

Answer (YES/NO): YES